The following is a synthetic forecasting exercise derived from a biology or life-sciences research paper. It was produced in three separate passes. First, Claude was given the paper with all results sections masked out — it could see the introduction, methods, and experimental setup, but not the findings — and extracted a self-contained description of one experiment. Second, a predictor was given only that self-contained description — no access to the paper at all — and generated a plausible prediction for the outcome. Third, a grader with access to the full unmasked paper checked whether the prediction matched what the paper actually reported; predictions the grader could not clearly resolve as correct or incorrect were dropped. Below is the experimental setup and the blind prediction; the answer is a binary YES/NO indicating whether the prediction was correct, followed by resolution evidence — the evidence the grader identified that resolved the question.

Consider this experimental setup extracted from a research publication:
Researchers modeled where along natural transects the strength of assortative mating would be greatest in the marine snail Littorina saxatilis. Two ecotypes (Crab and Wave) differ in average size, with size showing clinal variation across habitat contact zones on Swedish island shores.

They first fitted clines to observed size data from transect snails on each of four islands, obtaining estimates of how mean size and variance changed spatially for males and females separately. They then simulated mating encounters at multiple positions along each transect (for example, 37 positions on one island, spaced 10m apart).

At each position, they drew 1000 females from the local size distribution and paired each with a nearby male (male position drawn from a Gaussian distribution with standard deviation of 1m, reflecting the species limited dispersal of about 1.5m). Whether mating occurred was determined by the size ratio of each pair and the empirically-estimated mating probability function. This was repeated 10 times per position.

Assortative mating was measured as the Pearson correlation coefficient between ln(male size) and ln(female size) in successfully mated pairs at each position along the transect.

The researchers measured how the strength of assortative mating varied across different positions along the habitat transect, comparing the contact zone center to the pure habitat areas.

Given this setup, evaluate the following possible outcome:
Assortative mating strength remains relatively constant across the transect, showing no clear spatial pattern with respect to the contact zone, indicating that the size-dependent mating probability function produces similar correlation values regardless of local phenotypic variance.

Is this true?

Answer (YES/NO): NO